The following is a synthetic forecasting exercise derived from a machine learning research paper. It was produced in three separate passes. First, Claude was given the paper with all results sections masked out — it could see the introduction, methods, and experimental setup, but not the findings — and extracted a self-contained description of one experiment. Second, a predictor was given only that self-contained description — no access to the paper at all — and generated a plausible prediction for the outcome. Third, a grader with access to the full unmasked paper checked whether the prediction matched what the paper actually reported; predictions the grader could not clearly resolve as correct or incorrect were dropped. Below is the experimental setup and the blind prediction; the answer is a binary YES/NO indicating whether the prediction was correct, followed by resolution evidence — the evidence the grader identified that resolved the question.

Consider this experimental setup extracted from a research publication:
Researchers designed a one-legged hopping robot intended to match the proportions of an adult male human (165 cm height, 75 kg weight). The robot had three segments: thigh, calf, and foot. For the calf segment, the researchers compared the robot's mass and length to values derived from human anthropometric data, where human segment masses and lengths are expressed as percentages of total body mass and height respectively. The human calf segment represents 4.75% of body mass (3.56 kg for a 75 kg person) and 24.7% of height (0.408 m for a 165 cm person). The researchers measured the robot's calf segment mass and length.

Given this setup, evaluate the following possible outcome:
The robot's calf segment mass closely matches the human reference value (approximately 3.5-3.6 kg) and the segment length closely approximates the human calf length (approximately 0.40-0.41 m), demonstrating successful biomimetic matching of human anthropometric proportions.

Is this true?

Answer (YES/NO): NO